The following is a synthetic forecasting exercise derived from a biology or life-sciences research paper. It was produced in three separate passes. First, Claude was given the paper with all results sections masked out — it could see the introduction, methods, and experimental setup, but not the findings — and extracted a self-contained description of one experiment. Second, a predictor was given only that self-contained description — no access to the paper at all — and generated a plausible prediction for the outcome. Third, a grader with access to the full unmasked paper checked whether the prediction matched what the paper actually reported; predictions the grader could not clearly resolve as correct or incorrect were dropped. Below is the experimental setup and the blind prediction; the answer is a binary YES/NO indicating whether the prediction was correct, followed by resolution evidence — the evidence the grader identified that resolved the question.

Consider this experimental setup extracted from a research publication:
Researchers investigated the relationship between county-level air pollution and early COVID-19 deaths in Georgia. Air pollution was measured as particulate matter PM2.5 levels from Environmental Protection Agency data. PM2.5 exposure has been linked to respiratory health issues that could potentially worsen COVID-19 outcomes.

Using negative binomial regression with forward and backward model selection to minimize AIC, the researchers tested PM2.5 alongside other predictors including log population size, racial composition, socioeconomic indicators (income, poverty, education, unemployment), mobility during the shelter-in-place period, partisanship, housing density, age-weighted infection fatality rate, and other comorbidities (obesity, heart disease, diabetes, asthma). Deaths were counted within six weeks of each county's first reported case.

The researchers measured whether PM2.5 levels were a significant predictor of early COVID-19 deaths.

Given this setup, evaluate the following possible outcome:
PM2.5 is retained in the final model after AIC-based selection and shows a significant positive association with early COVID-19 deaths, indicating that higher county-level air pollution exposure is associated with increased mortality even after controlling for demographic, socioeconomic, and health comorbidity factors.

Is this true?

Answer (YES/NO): YES